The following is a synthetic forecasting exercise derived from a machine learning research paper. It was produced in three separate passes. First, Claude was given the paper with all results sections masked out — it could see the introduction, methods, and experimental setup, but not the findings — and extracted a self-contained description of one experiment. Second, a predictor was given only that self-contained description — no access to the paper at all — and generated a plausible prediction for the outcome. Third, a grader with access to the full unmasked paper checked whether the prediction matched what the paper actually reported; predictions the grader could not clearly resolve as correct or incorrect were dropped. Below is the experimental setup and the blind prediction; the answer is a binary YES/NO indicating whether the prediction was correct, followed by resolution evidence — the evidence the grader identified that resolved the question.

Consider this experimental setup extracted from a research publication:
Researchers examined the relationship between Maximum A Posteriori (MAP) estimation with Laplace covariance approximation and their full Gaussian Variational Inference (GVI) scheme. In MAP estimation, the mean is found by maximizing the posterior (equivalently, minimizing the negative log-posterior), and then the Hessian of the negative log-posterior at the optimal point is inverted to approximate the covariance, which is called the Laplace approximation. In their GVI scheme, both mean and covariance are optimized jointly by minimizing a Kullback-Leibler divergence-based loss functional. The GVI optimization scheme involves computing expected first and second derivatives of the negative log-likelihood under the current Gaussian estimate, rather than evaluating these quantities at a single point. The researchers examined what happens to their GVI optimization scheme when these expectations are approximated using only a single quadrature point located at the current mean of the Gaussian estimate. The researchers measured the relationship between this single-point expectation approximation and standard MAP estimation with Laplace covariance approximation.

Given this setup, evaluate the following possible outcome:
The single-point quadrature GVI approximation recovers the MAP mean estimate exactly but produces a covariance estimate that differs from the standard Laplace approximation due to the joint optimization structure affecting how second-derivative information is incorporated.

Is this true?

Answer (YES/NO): NO